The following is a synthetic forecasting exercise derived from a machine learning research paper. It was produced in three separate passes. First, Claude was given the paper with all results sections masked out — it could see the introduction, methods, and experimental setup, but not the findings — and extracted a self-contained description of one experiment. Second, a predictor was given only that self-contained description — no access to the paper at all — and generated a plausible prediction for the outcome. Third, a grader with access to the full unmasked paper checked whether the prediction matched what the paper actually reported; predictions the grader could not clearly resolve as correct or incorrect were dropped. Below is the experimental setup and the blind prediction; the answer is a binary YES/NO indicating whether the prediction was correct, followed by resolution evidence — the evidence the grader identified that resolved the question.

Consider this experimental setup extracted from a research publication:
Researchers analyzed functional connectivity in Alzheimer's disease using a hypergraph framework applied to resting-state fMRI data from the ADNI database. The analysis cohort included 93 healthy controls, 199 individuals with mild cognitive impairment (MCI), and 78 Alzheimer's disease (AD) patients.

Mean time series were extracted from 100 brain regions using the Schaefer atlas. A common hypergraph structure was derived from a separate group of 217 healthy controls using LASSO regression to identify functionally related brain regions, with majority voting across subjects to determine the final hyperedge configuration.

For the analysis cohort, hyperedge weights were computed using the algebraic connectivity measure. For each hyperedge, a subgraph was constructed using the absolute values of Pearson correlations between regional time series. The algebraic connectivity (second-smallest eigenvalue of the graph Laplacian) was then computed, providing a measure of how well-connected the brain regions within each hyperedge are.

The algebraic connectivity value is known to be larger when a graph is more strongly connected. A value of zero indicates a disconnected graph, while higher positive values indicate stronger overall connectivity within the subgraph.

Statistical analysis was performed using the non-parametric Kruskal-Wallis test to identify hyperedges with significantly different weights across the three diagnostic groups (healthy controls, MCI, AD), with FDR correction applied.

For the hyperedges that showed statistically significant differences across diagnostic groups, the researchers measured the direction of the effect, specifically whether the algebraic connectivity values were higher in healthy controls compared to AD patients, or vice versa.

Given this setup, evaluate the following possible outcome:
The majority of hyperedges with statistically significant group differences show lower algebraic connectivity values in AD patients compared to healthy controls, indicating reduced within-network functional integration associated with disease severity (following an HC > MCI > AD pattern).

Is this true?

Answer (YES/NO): NO